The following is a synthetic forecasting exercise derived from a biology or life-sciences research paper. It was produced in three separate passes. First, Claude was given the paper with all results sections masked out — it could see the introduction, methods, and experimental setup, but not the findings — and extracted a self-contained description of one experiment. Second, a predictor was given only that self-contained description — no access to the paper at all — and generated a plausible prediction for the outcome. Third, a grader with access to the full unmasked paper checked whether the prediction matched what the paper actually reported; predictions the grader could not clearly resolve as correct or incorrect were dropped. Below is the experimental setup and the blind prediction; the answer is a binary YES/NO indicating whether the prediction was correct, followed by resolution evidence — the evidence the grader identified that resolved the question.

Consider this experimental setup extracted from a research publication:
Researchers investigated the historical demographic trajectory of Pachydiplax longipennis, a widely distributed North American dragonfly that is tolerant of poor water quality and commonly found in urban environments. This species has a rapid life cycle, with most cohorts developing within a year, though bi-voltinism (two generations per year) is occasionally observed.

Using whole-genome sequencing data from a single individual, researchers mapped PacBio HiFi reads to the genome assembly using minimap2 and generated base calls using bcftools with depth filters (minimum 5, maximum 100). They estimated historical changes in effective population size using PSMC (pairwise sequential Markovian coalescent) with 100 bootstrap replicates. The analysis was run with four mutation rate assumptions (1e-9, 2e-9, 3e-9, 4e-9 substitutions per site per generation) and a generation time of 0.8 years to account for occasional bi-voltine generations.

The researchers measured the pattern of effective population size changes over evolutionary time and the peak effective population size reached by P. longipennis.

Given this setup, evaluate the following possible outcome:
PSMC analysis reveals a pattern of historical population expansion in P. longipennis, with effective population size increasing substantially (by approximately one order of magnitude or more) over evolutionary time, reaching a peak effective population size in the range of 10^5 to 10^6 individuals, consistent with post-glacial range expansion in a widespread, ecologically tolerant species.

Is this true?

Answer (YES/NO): NO